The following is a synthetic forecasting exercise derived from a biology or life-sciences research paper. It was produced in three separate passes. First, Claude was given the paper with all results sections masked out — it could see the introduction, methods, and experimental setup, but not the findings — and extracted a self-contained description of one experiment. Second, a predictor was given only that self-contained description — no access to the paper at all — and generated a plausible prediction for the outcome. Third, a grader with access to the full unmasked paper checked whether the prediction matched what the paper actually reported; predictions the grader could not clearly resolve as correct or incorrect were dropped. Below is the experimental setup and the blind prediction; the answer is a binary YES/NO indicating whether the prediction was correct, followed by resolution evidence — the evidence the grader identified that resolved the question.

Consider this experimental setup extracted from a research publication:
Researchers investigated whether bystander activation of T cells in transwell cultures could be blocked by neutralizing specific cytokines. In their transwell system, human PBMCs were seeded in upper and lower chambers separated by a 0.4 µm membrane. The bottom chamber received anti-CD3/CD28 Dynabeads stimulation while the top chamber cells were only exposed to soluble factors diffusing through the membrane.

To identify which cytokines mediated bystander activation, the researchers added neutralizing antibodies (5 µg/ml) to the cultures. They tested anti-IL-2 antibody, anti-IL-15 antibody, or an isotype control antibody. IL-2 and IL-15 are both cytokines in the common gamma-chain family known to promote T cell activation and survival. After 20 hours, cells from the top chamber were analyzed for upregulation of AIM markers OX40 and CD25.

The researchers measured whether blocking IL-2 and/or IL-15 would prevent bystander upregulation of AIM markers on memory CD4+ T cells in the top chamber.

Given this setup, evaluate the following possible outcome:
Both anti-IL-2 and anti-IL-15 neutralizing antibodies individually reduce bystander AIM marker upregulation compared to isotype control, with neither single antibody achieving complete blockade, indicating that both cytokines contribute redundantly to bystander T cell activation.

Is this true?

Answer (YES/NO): NO